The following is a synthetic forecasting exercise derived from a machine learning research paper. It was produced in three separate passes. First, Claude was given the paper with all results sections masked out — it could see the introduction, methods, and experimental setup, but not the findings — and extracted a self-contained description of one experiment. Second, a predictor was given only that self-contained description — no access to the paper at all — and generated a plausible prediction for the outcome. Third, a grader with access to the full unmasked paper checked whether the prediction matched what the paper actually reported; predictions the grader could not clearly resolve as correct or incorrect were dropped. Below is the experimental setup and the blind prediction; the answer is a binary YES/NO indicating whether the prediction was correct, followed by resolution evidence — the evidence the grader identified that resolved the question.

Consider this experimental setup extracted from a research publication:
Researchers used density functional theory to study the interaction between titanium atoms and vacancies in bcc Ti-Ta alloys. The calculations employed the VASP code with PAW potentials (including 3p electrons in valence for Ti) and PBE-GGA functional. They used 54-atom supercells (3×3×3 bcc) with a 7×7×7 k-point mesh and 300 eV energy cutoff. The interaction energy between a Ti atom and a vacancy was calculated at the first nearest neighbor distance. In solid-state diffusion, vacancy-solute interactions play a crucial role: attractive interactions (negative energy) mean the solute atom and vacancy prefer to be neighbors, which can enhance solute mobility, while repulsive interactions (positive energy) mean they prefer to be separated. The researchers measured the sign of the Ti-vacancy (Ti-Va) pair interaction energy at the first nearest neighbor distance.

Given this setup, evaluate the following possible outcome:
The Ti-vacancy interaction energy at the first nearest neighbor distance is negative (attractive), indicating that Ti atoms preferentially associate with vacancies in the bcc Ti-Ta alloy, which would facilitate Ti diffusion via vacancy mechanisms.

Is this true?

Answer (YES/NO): YES